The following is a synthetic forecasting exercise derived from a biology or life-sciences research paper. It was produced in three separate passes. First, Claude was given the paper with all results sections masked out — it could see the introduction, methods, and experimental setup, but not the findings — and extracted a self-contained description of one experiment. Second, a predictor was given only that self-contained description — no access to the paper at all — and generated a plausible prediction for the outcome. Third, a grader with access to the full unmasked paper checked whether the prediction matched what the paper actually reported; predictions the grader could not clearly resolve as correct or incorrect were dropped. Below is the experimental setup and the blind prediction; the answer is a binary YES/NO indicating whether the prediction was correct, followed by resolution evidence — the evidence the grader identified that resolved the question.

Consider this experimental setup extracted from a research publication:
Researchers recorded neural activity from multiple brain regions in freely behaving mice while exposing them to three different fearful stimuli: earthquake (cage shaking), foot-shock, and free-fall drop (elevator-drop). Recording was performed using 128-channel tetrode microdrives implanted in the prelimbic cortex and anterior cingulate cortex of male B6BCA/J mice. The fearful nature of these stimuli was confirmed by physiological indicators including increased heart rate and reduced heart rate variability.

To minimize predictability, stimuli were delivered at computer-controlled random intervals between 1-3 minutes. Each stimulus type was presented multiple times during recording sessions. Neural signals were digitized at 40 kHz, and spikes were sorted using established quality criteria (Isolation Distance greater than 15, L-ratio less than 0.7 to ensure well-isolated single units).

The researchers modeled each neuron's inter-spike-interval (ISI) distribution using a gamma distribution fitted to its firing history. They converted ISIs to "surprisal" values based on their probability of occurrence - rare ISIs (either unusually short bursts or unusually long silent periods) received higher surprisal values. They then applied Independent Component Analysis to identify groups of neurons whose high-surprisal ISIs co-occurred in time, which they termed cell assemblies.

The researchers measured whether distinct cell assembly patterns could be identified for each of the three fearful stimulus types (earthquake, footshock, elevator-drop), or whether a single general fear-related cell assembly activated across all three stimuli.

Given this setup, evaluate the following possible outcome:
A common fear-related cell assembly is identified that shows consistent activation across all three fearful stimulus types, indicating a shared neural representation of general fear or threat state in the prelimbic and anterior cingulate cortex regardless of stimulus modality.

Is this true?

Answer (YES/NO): NO